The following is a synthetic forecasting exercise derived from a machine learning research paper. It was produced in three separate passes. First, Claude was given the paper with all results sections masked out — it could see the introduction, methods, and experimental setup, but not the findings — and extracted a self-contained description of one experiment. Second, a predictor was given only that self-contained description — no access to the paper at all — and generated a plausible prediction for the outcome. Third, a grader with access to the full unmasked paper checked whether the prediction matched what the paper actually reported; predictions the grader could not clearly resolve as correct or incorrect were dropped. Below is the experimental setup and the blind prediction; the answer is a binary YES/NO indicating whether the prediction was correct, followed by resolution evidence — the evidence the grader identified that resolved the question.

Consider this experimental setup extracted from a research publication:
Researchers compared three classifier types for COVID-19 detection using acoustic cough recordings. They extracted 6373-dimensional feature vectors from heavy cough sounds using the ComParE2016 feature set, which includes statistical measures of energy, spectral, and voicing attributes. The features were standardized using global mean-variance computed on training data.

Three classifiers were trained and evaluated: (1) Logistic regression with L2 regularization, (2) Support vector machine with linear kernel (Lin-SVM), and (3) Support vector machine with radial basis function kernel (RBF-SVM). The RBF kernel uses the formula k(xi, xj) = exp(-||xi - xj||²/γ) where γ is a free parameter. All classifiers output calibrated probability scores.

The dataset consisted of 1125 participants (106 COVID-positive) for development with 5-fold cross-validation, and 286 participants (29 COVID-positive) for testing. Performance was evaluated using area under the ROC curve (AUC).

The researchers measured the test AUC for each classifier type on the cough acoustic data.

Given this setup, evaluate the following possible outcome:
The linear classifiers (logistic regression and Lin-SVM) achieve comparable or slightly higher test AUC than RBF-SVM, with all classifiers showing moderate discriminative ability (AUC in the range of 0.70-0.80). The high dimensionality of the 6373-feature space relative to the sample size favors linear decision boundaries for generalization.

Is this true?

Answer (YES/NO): YES